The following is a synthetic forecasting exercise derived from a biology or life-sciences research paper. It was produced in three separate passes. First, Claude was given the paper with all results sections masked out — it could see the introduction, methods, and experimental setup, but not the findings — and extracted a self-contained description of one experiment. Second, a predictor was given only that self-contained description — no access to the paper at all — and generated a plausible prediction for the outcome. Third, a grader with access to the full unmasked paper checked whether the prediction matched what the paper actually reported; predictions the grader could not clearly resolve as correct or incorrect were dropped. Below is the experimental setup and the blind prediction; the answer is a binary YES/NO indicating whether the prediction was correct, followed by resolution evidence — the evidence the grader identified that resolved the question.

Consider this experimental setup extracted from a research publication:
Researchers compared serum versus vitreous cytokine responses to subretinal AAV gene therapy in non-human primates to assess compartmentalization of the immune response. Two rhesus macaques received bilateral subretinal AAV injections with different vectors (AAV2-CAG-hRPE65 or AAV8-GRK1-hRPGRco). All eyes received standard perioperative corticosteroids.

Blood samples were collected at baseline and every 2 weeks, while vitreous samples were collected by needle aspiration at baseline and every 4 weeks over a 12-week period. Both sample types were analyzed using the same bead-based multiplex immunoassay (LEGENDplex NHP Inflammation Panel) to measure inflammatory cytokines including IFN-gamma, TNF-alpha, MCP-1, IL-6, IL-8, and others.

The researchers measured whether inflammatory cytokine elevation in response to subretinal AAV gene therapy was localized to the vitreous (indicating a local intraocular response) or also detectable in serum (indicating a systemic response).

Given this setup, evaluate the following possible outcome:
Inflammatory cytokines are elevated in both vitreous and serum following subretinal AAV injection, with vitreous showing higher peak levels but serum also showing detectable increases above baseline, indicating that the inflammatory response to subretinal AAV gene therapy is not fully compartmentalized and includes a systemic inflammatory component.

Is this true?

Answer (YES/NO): NO